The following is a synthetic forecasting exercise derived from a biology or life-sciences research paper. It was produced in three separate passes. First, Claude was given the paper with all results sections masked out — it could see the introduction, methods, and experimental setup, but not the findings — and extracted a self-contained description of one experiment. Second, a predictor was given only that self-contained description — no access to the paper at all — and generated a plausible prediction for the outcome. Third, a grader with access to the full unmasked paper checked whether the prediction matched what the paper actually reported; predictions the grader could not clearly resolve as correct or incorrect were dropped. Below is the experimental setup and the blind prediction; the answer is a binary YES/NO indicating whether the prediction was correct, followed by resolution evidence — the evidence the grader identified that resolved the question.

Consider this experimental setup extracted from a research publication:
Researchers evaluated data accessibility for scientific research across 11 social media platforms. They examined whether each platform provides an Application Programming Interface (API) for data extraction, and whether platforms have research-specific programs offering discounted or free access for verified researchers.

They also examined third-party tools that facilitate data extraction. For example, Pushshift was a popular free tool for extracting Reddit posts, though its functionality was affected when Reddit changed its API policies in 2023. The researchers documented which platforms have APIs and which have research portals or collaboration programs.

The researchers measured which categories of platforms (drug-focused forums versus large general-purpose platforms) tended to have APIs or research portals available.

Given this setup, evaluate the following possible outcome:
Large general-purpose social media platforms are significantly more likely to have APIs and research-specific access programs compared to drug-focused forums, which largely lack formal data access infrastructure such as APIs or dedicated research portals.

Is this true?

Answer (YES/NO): YES